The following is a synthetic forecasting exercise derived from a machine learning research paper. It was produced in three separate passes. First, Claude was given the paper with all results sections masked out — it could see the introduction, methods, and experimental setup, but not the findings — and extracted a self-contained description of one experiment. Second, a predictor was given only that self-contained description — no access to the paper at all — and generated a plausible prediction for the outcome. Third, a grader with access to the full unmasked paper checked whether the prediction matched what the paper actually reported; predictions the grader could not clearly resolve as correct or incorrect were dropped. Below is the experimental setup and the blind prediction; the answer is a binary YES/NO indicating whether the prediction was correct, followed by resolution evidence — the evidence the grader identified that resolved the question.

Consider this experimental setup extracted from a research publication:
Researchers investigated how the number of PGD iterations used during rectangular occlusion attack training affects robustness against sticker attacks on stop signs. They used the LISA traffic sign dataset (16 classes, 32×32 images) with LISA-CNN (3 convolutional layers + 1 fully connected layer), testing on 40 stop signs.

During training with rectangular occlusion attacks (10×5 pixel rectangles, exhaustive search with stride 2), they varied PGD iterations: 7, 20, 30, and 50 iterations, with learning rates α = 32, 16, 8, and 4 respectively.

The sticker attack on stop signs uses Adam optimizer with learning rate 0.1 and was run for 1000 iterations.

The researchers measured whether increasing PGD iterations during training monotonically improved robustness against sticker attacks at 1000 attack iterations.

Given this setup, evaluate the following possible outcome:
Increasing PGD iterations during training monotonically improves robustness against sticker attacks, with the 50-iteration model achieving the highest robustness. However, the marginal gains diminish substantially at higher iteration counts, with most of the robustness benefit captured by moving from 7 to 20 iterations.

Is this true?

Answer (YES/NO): NO